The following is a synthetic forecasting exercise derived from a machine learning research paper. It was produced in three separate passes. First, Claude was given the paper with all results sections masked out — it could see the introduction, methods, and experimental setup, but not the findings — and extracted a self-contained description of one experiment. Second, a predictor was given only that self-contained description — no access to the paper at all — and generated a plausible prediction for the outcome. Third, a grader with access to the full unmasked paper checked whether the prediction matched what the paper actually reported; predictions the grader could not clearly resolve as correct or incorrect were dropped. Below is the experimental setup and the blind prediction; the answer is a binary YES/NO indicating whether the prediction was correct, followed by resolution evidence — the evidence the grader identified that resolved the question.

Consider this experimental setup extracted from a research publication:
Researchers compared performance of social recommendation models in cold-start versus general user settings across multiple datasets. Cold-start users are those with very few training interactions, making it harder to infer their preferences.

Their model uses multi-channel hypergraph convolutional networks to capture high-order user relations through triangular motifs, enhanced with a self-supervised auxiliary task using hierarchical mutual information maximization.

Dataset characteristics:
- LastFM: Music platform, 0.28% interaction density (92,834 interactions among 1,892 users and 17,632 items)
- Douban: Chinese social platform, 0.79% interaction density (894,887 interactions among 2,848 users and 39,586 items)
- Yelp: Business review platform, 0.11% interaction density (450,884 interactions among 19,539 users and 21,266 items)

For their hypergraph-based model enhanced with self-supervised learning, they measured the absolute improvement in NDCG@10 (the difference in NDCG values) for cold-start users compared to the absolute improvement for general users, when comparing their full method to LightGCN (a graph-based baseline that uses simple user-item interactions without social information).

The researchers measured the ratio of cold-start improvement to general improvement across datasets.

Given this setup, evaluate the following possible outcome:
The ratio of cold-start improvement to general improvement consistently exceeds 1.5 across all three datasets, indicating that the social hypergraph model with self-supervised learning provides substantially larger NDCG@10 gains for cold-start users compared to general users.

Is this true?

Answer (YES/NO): NO